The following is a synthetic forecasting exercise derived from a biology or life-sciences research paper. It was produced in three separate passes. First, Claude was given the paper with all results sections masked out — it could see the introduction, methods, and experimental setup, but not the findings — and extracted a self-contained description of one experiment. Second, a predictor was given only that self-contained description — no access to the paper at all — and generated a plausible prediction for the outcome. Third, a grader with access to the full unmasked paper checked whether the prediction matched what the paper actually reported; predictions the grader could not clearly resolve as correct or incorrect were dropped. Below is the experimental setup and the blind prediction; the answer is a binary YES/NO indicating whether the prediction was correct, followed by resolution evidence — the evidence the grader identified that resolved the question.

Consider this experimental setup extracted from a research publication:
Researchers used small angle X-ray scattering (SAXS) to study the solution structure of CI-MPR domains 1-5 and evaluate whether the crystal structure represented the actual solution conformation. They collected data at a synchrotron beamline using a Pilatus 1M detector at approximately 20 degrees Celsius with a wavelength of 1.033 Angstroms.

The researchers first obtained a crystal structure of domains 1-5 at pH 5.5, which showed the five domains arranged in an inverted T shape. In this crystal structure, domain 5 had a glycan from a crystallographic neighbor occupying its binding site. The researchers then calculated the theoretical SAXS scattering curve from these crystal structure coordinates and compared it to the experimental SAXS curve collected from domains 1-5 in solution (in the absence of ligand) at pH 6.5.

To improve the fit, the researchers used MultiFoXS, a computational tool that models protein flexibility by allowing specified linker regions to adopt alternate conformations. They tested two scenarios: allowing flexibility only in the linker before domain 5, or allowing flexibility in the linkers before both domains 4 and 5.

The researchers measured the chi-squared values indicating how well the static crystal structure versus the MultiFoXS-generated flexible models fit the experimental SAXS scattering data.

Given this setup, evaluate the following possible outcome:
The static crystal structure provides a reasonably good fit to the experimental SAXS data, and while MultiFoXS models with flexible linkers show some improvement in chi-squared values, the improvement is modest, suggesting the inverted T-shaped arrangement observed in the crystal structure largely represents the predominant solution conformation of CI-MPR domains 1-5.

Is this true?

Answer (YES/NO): NO